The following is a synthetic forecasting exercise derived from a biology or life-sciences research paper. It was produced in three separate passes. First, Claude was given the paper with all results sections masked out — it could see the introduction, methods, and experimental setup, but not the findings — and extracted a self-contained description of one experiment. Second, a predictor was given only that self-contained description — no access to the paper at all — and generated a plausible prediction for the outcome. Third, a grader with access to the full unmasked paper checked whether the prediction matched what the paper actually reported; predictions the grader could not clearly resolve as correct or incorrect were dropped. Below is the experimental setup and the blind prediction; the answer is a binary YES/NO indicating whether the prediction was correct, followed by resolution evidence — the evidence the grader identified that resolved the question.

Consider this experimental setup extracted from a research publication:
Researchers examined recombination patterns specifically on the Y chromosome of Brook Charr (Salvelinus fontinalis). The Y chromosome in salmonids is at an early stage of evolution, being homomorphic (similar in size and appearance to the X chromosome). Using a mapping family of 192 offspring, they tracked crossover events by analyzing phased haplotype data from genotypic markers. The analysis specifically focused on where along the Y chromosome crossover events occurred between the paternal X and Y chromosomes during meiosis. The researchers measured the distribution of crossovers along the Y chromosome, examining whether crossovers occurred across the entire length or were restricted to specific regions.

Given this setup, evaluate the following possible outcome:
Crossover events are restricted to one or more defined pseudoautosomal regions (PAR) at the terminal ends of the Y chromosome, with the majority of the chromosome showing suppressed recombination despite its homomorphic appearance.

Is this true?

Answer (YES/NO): YES